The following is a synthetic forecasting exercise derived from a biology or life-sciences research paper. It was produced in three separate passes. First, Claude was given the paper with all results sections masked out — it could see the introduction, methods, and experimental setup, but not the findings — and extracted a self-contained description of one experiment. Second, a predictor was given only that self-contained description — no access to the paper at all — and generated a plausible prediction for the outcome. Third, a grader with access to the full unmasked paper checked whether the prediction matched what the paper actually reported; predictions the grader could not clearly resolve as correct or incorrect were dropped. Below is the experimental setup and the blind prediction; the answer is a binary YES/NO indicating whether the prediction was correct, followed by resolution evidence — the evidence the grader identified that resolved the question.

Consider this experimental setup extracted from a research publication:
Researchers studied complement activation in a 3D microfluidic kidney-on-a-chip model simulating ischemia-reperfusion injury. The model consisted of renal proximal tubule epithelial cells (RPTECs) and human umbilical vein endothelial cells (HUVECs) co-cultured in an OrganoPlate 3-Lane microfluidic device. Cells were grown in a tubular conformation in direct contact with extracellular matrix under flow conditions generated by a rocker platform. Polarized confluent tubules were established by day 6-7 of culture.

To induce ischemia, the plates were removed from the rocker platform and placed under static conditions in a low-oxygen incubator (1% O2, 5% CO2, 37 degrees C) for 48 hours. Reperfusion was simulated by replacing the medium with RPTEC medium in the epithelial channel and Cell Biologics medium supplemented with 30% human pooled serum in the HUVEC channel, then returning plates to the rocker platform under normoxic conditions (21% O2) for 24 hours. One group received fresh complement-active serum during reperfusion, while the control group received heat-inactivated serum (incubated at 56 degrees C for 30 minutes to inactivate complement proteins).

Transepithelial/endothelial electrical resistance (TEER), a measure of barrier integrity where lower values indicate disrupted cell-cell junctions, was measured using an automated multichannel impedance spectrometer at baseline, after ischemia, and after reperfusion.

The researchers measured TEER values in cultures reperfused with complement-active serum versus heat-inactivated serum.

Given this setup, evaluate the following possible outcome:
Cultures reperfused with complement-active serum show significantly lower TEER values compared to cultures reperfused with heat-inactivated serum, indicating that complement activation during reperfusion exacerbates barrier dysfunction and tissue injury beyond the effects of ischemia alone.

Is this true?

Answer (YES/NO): NO